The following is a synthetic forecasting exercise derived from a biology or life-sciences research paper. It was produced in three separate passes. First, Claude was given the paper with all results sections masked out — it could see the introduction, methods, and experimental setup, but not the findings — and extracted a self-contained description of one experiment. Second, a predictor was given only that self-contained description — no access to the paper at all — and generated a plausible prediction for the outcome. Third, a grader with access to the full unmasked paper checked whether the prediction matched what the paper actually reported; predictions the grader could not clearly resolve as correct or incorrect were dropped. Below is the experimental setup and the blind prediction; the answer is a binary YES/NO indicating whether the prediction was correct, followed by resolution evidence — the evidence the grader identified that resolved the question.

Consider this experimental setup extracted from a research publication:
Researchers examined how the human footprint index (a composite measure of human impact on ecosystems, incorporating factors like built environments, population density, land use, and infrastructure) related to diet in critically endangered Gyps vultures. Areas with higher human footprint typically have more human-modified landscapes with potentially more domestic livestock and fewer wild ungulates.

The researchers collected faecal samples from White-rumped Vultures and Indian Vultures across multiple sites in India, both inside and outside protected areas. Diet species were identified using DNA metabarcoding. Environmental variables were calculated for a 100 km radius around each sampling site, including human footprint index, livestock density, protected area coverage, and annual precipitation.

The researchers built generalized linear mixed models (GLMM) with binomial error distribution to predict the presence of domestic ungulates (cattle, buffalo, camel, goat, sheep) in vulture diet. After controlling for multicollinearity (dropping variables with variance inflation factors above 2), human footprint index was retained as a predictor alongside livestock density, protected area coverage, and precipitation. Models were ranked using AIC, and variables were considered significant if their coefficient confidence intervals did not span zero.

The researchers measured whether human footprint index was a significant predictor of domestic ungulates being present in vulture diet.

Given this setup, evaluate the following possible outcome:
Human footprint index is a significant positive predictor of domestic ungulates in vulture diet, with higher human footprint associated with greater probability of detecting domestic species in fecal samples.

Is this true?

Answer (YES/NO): NO